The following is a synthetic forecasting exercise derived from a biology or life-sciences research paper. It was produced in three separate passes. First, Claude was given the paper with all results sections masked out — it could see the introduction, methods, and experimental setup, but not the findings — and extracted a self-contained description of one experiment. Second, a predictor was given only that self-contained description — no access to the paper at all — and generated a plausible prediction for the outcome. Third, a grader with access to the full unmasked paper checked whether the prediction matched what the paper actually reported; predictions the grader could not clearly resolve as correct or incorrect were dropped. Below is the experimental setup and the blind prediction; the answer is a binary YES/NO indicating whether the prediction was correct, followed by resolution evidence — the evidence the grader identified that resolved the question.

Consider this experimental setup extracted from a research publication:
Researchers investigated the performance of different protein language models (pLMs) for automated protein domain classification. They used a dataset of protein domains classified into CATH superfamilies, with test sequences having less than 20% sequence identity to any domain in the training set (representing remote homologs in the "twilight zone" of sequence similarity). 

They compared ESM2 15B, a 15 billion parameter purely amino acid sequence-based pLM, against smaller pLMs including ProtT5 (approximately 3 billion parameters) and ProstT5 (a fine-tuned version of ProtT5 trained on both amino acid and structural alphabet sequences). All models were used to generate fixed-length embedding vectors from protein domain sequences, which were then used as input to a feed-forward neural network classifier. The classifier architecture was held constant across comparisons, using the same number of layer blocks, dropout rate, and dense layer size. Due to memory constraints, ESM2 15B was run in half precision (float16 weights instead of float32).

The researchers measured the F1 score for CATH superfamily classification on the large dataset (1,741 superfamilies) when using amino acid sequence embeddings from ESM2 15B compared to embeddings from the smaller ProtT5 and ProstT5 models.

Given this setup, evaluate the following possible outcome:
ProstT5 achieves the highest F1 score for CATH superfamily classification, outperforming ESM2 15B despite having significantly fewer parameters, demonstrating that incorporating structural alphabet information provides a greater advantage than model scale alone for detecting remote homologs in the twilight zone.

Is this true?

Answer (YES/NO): YES